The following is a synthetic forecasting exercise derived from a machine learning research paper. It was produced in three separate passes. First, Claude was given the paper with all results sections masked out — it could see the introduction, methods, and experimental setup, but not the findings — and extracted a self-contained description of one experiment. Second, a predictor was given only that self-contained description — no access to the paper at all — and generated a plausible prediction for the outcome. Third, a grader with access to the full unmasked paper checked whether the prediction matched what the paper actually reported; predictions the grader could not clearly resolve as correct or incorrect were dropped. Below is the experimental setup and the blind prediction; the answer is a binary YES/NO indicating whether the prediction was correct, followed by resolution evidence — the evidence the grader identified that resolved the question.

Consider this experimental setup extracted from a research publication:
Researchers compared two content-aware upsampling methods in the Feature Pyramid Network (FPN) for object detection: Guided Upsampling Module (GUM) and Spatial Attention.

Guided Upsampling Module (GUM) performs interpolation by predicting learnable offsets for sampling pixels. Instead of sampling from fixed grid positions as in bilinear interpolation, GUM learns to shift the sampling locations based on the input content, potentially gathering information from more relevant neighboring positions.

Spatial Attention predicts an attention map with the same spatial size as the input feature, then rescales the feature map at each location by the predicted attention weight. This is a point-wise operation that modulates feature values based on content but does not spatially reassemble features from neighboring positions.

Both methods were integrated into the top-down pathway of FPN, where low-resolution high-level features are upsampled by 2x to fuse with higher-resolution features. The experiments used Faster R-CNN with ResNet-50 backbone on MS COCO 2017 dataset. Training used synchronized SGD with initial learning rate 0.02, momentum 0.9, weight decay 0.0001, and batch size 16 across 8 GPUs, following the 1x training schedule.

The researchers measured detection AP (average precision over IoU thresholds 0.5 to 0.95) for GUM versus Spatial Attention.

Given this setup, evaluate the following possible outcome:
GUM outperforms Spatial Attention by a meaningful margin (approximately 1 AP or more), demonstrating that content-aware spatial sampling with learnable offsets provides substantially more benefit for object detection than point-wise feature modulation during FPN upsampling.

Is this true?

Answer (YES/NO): NO